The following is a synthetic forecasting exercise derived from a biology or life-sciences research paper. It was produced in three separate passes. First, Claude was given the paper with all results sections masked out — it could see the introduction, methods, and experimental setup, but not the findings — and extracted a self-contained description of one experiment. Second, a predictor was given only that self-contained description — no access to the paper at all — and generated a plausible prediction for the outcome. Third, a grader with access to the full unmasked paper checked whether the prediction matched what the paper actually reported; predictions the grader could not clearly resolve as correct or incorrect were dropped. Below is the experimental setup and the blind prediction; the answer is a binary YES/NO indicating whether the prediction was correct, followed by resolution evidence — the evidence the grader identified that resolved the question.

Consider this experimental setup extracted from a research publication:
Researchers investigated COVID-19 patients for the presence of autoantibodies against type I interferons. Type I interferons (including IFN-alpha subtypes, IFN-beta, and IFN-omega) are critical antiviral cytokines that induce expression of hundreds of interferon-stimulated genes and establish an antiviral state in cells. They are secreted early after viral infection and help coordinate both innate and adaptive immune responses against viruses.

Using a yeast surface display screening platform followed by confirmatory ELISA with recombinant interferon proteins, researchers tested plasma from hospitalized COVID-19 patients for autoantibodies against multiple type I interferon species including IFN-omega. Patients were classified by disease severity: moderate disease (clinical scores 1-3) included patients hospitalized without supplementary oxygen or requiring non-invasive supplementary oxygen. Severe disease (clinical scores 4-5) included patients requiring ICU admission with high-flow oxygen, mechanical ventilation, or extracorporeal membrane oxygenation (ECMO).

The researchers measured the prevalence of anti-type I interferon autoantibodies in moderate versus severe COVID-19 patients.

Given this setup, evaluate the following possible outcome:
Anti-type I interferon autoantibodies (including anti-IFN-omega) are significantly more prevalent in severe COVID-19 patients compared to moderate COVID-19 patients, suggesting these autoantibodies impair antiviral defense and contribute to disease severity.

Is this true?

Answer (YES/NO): YES